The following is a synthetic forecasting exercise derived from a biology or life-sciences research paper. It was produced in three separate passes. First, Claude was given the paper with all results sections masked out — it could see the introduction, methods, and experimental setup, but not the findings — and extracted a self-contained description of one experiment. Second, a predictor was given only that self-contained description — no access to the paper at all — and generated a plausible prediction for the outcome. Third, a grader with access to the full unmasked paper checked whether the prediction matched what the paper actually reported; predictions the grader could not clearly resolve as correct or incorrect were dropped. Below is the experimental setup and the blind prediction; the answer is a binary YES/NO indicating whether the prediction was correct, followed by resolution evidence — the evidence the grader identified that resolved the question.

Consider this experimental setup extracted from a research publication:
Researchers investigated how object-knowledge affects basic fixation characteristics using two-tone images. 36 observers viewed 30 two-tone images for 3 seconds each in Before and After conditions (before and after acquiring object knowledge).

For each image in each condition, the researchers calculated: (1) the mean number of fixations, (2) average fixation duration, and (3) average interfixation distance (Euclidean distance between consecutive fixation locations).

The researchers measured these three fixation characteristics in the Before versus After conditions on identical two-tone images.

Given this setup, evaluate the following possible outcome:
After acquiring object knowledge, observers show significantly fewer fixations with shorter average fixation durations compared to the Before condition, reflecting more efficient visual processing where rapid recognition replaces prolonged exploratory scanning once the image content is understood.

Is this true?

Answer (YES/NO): NO